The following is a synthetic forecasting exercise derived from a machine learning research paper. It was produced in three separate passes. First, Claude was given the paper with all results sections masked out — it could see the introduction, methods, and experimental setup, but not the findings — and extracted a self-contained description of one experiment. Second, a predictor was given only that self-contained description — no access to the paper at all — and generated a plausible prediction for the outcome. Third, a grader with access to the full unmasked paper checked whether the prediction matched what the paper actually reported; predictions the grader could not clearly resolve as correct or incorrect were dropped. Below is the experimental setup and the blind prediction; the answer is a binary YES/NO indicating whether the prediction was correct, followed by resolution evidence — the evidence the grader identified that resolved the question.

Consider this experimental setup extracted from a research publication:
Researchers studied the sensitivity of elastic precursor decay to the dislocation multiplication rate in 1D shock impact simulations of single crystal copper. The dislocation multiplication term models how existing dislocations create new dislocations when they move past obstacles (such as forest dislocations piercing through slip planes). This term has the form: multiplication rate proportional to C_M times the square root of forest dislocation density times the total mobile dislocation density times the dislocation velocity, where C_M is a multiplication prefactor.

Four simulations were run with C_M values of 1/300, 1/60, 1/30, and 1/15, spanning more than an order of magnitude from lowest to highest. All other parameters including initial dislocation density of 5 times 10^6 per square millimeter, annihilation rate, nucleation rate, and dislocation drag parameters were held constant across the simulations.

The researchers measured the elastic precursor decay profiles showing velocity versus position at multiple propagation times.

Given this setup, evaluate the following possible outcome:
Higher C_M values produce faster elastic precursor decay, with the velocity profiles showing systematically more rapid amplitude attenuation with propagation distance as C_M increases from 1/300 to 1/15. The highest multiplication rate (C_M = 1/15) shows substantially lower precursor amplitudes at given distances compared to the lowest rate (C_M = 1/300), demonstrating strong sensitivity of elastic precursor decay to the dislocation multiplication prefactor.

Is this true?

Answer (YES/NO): NO